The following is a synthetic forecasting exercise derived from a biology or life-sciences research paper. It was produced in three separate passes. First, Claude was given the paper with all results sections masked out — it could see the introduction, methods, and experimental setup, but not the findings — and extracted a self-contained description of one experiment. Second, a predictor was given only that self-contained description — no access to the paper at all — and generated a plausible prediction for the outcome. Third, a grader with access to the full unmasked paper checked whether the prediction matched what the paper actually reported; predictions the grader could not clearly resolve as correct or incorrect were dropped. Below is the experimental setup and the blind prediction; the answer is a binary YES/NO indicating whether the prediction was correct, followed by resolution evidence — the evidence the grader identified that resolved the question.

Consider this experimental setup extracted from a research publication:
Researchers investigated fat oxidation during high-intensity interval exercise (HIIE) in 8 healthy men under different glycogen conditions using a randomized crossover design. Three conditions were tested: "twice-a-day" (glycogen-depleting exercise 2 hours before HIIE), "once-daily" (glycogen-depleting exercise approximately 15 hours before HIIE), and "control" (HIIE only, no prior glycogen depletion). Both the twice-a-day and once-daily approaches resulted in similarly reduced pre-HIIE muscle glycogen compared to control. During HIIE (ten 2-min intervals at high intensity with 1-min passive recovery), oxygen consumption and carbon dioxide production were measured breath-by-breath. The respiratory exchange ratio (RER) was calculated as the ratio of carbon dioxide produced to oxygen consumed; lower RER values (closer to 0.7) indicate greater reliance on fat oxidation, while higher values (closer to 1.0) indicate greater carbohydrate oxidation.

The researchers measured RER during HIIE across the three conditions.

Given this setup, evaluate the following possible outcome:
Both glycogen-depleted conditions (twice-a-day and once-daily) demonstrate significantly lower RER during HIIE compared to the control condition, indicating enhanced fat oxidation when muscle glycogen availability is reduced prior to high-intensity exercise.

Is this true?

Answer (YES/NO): NO